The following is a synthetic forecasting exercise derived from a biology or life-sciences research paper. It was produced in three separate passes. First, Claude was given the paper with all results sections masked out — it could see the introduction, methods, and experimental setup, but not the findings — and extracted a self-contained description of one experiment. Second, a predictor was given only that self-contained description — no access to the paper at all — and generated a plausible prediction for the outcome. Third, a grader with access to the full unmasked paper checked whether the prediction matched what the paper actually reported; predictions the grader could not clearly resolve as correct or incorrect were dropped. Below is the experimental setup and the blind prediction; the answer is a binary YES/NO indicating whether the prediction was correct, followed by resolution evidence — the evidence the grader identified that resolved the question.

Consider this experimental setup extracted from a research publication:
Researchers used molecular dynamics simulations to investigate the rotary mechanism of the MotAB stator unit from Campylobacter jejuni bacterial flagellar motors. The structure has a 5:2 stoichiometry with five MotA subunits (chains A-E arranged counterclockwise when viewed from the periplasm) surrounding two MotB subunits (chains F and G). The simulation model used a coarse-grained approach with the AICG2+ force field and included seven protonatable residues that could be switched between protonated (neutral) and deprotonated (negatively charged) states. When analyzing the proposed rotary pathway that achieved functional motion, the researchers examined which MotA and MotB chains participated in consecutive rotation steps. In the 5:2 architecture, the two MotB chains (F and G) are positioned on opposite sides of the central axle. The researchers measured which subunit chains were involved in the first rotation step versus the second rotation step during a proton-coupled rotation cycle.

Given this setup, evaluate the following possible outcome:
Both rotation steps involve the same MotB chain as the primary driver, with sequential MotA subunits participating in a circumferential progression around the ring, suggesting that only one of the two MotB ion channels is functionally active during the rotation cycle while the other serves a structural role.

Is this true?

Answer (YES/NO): NO